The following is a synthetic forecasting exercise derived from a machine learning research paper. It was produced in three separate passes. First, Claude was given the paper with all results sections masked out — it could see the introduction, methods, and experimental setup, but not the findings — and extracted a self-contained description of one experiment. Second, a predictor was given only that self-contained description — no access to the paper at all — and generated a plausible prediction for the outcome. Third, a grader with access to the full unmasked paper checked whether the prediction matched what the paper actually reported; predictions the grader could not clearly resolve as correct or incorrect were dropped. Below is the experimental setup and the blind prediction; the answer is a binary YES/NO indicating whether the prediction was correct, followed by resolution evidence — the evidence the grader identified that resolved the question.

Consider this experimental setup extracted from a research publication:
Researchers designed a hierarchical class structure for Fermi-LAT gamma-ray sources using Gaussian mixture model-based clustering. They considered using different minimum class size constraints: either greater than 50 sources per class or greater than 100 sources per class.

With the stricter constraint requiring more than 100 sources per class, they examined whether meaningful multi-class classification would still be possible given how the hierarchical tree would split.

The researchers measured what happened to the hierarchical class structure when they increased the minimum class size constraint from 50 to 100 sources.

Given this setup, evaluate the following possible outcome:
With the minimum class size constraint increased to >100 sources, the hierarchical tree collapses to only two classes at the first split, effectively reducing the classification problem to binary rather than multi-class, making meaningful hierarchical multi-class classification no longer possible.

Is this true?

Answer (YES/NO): NO